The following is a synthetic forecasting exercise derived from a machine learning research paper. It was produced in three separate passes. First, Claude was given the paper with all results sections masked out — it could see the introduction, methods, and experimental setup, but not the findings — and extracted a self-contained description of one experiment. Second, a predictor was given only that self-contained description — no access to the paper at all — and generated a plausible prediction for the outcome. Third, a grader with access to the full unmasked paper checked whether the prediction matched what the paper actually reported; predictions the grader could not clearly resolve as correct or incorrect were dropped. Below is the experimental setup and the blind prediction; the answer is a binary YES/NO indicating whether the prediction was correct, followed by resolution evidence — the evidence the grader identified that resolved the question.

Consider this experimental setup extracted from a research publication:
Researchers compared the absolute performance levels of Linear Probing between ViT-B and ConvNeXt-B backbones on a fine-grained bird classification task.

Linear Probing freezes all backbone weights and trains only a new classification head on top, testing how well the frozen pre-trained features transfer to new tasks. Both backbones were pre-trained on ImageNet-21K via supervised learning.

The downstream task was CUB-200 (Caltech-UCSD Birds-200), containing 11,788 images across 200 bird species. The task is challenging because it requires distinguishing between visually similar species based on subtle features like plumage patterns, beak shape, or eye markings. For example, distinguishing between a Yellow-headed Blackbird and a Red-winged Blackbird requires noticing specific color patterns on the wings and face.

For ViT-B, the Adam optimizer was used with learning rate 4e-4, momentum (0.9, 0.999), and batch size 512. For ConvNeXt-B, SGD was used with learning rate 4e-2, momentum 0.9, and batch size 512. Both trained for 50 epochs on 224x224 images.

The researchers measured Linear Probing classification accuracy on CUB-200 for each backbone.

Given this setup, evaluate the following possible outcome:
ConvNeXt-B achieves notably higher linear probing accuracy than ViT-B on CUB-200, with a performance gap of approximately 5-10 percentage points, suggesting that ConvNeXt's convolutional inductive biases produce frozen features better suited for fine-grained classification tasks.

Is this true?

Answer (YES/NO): NO